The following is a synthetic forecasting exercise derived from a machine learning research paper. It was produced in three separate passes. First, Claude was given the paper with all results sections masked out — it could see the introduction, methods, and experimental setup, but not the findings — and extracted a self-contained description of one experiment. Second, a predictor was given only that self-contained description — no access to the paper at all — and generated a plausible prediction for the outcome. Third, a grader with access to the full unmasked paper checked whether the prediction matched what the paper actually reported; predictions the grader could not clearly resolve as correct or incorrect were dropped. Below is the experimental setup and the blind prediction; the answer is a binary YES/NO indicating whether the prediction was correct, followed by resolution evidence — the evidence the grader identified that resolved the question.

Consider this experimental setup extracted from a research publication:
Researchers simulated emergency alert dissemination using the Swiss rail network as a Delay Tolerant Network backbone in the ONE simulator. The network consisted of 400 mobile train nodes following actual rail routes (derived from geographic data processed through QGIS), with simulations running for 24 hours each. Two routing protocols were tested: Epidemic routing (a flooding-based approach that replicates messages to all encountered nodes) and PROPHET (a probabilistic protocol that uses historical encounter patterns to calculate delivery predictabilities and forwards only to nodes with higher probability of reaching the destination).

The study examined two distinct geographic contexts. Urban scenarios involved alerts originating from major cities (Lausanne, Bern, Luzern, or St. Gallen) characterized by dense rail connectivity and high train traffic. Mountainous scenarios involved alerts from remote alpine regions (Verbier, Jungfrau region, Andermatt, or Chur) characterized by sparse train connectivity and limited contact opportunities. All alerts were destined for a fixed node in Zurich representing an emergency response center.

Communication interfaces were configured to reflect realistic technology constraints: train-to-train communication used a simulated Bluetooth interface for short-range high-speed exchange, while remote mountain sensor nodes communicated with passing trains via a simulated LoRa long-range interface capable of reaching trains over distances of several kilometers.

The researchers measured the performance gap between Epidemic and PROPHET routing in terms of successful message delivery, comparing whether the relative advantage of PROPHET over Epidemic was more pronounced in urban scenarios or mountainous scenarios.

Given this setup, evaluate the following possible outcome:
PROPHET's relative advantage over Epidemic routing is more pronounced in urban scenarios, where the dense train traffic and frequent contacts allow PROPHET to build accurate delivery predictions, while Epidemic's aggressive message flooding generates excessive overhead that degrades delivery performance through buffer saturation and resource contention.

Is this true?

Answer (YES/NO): NO